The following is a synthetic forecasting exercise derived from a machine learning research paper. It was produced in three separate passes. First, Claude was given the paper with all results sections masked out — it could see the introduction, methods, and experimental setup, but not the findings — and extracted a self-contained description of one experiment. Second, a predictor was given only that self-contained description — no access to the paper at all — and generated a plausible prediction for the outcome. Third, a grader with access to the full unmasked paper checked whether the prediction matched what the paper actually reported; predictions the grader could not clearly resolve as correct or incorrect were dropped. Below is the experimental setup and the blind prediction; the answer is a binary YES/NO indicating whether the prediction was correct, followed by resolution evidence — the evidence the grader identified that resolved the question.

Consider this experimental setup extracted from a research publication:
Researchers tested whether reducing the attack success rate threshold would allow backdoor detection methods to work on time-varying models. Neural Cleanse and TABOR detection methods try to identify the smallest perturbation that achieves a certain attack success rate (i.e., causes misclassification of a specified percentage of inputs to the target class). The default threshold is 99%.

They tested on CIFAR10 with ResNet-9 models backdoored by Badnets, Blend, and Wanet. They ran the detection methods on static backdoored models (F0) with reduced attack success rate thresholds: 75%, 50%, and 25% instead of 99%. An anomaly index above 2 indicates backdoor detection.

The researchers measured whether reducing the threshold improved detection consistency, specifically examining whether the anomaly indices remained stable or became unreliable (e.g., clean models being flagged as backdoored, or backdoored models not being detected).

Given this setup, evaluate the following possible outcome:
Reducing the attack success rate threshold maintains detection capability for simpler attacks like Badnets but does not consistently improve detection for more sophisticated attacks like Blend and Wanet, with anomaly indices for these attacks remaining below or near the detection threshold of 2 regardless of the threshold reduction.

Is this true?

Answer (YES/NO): NO